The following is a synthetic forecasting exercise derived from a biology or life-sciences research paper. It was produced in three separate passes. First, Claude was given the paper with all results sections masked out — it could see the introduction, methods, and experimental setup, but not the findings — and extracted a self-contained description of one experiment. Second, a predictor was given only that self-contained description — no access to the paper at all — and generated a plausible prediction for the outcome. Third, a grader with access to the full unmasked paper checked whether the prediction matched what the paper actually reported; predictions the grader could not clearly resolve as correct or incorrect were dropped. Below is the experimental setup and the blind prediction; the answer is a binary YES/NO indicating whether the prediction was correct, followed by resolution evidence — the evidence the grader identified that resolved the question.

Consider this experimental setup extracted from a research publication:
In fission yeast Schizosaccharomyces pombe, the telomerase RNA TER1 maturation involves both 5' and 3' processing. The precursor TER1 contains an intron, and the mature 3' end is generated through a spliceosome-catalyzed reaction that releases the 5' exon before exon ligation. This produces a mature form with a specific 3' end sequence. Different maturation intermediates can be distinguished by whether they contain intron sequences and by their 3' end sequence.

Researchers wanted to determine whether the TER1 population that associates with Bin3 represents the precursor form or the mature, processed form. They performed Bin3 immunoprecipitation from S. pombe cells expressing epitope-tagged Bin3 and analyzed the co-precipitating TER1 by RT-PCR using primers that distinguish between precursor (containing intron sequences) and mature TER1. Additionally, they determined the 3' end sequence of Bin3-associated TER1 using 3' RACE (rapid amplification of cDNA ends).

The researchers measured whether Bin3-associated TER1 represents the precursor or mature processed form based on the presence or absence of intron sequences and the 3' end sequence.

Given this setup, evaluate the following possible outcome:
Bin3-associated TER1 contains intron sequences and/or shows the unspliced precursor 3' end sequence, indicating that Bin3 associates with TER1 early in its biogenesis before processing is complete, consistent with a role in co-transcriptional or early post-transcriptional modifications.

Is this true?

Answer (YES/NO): NO